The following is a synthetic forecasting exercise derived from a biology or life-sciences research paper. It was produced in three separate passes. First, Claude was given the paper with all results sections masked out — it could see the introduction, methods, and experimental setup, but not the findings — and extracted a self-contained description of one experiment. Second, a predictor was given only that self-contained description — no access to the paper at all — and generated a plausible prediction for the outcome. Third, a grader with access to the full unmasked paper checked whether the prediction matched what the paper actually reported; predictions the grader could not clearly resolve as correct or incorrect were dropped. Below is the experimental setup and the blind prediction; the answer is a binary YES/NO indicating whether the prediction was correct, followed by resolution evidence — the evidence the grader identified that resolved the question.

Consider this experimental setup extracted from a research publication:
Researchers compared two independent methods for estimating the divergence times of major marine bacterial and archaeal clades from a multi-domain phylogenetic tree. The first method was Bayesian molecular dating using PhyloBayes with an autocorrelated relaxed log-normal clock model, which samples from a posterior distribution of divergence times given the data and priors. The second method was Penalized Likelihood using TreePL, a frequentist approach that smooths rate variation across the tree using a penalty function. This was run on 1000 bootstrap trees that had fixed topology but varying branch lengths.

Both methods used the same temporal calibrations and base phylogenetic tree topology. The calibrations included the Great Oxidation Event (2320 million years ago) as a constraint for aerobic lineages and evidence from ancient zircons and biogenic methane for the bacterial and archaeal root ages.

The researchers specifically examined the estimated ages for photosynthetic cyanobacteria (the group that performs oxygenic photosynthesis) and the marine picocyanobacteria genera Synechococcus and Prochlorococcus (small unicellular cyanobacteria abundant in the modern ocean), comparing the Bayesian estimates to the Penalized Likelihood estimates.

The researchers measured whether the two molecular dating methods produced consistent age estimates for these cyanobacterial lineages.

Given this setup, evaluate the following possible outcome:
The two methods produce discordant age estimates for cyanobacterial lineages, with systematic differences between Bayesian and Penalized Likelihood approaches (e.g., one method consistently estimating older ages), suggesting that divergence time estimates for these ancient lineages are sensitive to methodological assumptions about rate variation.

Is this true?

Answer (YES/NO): NO